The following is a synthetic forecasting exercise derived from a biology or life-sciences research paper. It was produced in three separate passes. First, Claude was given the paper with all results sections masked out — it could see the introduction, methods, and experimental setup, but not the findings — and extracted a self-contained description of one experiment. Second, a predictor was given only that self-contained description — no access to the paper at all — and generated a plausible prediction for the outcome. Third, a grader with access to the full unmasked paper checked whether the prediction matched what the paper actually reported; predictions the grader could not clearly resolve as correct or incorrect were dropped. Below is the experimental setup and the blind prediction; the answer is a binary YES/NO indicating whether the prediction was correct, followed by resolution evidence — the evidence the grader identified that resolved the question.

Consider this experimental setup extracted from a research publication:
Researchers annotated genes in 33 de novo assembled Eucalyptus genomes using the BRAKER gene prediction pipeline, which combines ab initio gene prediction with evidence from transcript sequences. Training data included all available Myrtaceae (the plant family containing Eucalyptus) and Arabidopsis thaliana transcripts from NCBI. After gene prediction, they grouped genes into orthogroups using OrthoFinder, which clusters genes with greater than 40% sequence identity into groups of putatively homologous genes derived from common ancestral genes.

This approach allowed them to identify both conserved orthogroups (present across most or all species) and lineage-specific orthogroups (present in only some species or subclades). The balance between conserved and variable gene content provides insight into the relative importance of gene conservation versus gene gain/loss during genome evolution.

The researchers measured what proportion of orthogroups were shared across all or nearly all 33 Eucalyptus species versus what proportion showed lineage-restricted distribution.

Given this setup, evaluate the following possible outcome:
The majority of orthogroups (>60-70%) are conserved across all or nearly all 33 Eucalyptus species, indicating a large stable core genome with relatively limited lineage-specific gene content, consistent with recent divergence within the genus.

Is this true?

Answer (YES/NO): NO